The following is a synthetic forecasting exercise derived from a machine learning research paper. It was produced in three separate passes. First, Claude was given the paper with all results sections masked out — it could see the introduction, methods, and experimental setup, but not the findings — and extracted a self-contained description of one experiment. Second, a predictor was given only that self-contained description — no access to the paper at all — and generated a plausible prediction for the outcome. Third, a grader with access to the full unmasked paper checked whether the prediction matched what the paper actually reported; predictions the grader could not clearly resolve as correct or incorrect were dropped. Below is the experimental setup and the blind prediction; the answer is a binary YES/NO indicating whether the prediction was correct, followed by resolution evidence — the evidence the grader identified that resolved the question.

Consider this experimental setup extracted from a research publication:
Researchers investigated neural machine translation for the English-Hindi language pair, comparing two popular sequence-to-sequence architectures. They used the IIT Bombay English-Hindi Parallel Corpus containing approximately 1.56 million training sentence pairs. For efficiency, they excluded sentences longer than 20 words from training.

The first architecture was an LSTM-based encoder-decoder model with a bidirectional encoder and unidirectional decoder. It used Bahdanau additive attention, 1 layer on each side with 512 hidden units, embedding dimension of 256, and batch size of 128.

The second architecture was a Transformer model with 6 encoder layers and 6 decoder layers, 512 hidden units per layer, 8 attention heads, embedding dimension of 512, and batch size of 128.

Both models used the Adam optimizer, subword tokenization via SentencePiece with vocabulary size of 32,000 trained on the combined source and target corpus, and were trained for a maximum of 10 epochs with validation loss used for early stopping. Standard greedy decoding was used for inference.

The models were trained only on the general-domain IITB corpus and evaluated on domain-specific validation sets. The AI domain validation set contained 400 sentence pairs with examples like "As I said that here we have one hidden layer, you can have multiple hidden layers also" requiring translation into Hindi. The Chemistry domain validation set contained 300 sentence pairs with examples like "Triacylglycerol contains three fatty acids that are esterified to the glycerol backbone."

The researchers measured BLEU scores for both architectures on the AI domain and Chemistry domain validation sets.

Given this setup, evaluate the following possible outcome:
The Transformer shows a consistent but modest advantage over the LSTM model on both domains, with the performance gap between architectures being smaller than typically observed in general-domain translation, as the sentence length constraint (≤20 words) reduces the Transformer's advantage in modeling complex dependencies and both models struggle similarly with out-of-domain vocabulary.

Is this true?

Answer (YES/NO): NO